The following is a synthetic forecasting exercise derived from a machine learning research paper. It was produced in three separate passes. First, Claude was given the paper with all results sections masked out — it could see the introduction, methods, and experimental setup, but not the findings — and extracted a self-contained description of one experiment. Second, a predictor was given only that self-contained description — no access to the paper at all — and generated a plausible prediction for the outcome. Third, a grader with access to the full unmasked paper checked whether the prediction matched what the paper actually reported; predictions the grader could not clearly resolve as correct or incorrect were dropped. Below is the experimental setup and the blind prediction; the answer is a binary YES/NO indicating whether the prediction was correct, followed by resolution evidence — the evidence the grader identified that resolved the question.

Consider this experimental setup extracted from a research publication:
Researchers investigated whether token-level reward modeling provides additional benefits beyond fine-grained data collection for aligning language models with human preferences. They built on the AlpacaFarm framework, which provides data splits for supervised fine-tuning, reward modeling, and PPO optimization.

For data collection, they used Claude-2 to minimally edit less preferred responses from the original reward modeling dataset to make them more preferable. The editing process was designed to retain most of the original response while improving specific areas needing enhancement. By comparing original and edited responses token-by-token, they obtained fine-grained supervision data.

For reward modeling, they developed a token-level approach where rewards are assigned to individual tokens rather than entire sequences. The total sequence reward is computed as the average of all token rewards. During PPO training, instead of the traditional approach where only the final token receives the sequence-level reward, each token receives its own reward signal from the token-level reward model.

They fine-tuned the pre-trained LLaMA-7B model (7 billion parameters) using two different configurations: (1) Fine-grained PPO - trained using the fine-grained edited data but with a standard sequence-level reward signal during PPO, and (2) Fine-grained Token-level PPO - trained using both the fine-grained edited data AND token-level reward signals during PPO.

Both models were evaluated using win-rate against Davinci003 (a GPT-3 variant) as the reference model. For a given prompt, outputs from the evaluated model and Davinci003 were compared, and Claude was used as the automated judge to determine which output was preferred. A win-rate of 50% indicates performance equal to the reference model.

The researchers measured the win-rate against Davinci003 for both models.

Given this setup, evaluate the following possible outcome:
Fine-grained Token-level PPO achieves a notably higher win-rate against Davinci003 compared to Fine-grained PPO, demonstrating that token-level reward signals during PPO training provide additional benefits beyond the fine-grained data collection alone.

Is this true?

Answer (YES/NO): NO